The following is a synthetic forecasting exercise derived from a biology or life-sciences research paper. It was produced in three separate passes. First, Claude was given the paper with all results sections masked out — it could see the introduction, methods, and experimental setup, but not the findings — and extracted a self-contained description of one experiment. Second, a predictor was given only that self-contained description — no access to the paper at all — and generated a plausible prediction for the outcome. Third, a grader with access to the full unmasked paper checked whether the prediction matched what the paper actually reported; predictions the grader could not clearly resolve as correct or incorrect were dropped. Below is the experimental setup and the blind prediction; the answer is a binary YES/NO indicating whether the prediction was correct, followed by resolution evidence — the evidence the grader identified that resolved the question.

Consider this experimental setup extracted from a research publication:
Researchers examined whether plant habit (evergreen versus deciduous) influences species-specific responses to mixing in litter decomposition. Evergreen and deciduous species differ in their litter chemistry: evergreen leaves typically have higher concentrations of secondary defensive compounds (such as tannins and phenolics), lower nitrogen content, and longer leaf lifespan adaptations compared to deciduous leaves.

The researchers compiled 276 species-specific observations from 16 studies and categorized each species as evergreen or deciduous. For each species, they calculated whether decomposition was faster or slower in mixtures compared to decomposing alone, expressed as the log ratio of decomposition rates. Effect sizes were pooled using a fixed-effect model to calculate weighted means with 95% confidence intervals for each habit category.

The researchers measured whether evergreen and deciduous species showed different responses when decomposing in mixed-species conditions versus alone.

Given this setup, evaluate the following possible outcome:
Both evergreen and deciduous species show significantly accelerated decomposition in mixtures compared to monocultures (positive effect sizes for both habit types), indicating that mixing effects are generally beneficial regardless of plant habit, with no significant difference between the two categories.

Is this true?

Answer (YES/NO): NO